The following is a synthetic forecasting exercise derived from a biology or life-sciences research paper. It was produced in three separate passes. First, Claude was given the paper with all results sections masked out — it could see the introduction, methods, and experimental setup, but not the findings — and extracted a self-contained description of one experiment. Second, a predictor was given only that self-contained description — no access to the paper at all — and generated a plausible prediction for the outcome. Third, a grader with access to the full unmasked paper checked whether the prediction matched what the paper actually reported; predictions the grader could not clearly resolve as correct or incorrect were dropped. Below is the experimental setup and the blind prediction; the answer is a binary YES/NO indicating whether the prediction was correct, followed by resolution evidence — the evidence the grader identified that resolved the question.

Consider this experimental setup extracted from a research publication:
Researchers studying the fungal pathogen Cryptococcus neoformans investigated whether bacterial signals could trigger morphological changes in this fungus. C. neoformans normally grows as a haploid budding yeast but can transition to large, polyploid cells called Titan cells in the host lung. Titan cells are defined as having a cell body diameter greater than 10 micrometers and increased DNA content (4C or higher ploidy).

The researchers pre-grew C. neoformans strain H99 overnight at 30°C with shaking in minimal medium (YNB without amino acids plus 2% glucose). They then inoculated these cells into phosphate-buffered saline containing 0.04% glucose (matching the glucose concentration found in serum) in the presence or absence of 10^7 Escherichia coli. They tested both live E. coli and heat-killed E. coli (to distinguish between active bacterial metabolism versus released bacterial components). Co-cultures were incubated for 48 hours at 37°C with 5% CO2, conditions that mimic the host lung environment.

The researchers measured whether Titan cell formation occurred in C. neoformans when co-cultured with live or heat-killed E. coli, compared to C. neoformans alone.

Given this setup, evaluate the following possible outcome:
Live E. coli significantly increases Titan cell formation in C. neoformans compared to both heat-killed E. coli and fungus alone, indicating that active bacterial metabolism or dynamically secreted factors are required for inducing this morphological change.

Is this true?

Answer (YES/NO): NO